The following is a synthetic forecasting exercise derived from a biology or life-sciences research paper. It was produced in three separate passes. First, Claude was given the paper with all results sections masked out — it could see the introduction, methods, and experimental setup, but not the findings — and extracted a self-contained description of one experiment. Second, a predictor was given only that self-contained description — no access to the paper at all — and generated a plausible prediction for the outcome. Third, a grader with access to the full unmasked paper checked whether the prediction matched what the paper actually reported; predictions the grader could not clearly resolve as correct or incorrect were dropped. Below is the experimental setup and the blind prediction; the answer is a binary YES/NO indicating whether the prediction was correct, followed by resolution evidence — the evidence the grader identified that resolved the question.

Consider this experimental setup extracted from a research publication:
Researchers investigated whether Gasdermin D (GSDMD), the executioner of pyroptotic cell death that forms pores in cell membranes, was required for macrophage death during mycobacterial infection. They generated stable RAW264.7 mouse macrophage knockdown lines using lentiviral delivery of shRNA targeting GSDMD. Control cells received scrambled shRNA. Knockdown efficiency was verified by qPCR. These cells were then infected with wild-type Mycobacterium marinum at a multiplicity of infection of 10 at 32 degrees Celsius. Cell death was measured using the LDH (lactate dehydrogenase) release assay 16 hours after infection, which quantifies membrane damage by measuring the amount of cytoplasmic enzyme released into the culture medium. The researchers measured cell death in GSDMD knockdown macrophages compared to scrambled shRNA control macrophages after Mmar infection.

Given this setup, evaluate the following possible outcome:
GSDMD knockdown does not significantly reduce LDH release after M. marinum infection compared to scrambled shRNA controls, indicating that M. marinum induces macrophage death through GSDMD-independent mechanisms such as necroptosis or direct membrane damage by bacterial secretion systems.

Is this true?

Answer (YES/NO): NO